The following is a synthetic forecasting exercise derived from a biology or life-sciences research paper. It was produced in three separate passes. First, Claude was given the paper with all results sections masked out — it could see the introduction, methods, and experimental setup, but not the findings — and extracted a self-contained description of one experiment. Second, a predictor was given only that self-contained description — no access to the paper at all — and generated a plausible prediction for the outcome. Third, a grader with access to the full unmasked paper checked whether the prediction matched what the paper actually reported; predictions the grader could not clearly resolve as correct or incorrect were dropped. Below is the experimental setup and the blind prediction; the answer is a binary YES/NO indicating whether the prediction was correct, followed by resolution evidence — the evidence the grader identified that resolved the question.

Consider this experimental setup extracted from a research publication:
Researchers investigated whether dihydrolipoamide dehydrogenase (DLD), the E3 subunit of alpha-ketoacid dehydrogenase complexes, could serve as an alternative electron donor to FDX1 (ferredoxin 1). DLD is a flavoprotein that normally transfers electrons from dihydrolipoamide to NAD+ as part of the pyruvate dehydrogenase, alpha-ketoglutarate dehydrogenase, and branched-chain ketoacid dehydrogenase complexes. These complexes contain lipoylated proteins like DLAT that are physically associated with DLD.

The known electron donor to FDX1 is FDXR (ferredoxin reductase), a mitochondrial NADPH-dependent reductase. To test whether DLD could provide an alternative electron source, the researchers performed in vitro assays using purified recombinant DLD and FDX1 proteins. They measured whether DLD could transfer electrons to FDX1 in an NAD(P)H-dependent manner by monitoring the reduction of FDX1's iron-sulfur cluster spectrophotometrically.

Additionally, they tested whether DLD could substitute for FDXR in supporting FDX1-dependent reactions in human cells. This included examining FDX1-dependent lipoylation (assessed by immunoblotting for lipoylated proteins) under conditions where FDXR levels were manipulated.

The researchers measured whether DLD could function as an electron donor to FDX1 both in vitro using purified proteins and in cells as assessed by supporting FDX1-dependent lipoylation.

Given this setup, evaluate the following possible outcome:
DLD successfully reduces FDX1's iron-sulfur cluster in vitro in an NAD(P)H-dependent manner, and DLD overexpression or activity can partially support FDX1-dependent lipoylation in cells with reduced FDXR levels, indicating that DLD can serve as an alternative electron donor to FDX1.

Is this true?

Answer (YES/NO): NO